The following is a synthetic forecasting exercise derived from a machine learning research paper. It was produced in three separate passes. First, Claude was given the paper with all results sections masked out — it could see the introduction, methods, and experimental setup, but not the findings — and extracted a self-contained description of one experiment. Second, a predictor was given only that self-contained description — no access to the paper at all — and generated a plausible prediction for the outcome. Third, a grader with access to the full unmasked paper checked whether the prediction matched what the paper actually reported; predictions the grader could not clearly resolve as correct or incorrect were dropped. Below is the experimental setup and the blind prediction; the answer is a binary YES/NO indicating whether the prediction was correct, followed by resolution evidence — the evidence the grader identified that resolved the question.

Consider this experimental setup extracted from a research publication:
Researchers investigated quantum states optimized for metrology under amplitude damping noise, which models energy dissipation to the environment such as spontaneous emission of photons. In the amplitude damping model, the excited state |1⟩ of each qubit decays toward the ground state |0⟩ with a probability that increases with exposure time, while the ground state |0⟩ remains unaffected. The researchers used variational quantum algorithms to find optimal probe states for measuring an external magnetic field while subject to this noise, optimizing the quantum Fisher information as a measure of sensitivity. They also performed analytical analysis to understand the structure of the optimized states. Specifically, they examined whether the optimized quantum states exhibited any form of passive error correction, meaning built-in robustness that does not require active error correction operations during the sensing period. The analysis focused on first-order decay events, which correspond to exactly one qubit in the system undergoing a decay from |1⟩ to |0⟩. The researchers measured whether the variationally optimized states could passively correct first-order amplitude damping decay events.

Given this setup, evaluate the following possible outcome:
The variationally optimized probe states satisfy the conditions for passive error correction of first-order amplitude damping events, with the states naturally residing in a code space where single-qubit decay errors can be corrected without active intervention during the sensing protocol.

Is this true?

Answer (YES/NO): YES